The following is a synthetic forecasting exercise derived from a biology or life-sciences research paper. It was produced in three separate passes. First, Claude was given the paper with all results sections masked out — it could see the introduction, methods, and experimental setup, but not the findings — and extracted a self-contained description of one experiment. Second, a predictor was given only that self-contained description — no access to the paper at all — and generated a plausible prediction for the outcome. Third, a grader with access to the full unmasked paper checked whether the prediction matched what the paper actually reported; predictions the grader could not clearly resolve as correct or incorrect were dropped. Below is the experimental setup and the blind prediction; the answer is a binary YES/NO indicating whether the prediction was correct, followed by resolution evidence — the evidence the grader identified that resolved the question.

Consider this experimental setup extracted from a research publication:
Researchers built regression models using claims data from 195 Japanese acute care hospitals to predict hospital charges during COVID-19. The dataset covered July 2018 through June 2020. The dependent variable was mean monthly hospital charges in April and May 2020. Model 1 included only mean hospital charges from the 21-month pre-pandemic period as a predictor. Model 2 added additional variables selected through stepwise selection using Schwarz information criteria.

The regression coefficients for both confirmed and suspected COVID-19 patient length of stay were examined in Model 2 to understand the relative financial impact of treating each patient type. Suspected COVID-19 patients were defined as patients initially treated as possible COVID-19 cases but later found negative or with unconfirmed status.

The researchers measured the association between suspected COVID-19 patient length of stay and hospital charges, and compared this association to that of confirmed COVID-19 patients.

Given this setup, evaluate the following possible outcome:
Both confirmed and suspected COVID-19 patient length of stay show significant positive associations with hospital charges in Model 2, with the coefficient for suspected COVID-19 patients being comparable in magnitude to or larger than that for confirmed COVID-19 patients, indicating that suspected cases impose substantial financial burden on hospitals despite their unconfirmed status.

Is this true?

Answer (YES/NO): NO